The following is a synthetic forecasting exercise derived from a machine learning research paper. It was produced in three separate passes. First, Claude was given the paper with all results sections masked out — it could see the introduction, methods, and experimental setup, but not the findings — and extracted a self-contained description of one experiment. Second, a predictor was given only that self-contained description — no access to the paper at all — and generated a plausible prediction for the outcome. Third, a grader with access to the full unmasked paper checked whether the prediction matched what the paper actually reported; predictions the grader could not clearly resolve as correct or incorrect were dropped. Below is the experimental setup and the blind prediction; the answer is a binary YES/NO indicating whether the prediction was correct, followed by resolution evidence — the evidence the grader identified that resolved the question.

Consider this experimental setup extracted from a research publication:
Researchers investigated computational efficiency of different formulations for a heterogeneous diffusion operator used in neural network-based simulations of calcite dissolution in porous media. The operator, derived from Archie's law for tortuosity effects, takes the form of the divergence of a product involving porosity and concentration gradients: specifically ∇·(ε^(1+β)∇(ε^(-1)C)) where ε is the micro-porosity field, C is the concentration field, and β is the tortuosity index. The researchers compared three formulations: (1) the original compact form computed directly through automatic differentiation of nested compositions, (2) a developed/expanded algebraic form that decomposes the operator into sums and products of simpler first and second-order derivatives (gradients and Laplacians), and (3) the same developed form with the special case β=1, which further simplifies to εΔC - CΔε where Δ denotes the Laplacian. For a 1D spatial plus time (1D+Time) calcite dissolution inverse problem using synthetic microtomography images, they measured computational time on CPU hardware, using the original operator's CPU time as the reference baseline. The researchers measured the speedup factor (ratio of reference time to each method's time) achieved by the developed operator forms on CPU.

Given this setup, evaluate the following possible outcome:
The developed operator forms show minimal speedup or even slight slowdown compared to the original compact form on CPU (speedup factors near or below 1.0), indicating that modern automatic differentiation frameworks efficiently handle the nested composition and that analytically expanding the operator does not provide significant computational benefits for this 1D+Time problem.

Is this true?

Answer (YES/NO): NO